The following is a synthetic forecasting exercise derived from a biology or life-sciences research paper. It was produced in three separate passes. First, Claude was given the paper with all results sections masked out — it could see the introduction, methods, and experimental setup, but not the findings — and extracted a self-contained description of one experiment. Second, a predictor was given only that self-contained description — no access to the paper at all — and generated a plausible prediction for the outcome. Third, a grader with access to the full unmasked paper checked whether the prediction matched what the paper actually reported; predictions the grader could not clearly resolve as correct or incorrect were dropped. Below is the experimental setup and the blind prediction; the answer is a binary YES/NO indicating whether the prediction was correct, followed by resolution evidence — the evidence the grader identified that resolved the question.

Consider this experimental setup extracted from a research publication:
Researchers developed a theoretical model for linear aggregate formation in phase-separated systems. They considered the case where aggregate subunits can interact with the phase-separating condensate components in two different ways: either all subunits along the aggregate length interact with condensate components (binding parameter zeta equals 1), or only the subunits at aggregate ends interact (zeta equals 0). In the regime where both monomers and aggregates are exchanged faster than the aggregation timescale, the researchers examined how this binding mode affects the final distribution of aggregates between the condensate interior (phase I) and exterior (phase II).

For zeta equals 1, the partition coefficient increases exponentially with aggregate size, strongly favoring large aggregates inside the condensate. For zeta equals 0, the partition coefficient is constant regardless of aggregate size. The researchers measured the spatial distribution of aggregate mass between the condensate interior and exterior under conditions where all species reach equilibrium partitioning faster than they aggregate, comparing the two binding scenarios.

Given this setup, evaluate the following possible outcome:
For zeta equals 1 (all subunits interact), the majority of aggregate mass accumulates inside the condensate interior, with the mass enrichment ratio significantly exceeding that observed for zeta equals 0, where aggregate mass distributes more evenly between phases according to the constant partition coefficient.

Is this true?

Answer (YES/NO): YES